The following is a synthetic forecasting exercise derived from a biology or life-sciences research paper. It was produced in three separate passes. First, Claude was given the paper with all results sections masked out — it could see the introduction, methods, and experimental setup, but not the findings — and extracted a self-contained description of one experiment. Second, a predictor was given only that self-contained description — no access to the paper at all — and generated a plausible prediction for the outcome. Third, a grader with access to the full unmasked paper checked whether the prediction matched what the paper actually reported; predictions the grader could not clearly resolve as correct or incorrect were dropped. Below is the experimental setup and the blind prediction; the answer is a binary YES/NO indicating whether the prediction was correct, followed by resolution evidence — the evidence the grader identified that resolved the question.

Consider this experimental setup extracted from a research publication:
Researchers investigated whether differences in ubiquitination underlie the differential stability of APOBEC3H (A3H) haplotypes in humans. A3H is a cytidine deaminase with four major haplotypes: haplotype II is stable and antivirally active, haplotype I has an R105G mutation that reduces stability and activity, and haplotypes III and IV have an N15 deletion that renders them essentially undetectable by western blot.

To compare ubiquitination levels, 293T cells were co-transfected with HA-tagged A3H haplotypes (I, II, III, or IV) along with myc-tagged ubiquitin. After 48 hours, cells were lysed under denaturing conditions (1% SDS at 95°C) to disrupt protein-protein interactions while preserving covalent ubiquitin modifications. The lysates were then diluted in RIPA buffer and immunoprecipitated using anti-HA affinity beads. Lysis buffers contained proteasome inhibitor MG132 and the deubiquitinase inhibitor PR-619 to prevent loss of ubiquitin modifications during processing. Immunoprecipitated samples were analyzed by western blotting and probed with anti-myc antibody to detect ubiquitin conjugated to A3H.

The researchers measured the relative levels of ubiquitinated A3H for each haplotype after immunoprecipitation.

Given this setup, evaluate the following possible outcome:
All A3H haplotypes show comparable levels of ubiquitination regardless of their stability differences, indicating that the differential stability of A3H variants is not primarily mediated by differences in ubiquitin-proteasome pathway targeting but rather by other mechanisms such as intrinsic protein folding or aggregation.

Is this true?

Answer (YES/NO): NO